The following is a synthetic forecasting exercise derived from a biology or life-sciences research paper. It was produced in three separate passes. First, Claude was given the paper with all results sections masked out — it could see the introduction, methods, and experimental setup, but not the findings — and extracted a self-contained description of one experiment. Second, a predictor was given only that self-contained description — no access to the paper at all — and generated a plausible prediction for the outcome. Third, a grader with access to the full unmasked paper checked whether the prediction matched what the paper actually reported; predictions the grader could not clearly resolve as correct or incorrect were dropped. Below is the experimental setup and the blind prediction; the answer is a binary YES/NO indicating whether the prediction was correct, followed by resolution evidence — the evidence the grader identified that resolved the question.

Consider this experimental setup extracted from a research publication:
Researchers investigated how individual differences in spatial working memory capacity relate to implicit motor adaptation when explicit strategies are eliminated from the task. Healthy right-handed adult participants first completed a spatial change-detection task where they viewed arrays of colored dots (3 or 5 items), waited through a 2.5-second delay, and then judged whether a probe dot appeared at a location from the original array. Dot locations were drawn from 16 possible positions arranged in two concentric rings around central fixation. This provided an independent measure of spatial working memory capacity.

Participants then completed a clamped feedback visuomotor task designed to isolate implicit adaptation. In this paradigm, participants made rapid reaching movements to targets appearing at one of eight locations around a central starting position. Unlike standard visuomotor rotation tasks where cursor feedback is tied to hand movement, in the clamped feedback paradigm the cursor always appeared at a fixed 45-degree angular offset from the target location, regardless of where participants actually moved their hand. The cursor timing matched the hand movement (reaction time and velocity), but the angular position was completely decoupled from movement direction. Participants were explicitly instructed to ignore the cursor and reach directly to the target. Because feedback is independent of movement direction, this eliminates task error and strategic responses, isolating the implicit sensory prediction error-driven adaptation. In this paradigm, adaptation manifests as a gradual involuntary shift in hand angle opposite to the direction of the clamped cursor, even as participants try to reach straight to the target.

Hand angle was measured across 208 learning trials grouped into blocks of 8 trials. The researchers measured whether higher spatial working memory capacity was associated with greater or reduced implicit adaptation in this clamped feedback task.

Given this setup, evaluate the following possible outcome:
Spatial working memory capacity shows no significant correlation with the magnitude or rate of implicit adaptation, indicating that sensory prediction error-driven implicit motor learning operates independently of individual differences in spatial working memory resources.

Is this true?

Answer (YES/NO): NO